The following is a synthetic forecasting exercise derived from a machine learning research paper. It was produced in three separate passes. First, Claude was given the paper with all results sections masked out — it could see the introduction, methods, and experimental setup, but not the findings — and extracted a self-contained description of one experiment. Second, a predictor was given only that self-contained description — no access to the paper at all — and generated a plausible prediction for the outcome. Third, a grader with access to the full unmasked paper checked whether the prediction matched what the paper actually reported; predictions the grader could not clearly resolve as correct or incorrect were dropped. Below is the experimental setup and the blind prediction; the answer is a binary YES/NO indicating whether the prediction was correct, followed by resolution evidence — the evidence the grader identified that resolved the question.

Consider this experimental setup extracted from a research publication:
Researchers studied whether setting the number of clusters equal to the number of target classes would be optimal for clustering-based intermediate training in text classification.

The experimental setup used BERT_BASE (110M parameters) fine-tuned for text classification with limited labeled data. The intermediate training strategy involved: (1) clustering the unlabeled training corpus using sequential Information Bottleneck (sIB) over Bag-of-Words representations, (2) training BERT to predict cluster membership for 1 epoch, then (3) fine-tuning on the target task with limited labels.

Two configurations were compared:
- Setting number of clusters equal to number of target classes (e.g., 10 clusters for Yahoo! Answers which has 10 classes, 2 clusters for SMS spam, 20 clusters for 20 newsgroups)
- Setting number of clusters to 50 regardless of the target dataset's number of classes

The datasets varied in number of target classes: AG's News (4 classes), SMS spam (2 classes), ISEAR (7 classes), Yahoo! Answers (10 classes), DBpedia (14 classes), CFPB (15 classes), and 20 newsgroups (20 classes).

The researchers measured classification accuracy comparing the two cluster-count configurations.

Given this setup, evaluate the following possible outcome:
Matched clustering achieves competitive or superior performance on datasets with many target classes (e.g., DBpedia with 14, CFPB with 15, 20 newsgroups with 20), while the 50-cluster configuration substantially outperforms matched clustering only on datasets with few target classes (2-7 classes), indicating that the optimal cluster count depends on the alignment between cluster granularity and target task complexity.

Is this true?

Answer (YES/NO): NO